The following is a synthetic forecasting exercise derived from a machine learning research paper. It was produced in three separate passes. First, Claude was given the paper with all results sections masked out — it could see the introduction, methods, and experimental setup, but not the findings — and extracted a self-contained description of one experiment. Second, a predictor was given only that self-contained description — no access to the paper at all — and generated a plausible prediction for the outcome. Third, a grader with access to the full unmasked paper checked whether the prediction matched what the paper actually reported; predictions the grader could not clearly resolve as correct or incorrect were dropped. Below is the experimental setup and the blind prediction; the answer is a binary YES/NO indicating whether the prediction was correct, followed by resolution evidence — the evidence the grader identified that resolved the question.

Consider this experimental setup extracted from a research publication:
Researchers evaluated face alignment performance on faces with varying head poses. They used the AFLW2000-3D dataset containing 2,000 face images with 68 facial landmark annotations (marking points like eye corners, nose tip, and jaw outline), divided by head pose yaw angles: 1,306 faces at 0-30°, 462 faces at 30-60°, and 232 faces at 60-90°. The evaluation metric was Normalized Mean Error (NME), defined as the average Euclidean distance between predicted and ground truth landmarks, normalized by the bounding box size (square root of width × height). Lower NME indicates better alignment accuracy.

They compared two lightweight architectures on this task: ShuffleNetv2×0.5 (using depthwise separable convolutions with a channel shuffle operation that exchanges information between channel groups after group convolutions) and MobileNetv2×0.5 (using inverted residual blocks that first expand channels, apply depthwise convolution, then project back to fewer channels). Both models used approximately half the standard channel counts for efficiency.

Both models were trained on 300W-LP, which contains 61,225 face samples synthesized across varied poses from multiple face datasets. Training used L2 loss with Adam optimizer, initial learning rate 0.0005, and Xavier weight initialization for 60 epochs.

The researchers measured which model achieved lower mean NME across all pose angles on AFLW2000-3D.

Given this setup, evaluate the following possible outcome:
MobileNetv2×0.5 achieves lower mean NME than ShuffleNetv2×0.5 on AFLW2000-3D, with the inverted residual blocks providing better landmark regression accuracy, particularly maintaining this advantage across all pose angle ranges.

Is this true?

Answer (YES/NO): NO